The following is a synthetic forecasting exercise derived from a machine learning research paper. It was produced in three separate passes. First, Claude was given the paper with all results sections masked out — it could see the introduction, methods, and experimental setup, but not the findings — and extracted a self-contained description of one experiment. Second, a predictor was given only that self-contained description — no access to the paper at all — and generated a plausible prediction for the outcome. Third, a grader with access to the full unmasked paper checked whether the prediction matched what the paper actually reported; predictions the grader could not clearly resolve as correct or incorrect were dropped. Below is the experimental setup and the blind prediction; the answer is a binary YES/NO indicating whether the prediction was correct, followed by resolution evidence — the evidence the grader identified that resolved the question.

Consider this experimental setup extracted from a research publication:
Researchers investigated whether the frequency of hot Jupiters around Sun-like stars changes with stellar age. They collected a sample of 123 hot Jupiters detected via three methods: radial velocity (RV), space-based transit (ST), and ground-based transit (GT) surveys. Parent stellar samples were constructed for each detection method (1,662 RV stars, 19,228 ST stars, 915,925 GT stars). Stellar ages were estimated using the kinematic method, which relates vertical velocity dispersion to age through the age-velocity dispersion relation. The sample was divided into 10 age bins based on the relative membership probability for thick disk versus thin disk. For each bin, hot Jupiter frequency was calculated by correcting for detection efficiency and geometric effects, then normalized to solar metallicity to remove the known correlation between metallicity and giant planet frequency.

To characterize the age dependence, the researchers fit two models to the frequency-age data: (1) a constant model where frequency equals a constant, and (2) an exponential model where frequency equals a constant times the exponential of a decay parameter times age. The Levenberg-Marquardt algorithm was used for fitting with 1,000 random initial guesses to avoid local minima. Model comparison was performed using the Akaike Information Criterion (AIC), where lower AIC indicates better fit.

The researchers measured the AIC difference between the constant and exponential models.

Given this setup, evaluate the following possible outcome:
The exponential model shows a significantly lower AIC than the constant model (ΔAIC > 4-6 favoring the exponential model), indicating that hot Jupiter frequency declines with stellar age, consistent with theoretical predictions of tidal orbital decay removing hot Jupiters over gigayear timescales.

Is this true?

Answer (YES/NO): YES